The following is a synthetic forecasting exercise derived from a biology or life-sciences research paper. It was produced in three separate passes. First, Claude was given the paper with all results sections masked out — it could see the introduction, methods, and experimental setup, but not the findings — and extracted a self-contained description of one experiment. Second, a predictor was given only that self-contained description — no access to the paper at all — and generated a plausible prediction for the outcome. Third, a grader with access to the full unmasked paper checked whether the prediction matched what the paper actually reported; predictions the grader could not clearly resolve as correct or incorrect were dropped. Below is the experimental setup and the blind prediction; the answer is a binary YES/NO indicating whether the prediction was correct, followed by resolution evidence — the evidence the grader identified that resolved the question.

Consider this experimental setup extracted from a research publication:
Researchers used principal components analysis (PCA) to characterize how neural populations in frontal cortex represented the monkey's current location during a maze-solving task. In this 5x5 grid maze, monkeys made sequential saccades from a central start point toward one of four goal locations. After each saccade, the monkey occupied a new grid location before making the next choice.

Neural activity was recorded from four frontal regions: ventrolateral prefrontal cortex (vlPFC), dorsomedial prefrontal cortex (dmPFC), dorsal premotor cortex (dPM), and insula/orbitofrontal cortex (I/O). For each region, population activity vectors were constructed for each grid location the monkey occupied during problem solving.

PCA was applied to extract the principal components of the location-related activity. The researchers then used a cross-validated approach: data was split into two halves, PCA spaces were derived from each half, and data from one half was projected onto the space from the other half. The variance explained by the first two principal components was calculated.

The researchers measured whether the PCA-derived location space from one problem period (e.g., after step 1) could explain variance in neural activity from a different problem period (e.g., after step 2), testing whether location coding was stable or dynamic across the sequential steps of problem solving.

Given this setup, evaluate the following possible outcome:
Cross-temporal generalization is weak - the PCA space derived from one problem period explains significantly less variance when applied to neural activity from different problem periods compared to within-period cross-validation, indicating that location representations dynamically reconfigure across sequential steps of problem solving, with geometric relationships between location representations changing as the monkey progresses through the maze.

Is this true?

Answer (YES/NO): NO